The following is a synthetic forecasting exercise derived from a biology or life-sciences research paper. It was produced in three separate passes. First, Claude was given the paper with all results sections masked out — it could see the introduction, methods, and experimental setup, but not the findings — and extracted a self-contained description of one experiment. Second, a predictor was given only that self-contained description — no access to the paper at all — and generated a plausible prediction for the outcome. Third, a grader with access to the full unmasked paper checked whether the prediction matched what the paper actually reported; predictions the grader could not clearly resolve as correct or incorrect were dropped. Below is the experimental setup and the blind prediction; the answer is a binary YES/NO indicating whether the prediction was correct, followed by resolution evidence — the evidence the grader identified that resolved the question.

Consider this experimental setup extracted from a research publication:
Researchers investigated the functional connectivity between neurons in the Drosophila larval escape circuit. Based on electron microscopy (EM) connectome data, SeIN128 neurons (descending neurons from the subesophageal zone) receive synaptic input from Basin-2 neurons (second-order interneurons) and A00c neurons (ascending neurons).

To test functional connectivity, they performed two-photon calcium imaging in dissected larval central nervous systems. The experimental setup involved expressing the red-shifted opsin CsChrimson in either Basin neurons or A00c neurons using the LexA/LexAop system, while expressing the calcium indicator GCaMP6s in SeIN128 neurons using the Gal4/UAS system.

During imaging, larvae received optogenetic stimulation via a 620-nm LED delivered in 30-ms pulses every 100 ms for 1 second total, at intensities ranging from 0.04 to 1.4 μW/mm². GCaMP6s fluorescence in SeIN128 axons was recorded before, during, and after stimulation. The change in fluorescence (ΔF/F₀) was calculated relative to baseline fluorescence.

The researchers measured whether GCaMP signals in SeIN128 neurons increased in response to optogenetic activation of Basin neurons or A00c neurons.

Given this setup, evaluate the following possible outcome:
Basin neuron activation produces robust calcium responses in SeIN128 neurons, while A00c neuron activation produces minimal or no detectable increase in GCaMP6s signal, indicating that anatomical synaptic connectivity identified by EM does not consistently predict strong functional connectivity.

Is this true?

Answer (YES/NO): NO